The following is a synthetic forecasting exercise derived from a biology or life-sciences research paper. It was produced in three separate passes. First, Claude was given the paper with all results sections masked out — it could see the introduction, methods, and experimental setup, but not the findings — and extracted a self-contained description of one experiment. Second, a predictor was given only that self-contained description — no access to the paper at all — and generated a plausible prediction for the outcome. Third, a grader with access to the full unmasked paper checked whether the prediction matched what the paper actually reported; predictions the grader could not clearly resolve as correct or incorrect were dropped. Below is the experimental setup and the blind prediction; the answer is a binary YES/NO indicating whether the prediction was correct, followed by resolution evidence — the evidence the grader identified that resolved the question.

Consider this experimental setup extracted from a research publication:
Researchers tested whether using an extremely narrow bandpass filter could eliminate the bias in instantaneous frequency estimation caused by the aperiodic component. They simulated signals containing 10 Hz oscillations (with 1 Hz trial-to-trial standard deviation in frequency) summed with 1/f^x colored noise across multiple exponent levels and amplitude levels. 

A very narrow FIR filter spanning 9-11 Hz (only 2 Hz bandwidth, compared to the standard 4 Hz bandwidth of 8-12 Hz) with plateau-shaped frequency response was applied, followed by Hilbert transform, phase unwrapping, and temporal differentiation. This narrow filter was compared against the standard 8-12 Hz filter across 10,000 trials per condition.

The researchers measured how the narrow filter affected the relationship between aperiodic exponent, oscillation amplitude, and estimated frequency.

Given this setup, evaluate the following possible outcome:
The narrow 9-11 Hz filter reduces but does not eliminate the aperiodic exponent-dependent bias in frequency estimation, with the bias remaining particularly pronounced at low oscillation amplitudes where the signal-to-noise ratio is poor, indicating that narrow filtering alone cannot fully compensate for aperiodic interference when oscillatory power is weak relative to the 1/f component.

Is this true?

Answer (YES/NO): NO